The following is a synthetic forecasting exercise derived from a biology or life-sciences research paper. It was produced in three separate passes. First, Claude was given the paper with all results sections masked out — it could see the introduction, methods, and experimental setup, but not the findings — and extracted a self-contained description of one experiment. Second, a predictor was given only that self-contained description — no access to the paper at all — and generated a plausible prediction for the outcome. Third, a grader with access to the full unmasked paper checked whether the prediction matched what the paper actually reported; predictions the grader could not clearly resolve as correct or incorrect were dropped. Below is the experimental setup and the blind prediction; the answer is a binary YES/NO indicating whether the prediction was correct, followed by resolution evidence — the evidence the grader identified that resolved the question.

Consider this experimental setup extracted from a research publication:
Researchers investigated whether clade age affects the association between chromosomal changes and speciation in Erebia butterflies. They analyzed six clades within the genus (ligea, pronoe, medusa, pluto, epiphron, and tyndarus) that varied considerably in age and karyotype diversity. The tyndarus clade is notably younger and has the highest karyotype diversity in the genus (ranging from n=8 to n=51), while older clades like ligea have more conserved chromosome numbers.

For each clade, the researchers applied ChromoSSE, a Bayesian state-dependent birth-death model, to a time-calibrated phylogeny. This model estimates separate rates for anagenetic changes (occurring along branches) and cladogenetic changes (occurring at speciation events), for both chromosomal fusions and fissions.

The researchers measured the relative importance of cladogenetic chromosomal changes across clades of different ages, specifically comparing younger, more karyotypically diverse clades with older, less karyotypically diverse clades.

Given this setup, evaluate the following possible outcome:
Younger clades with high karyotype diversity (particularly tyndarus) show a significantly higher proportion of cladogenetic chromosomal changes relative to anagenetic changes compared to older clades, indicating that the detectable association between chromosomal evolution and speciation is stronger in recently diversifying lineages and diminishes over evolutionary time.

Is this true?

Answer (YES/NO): NO